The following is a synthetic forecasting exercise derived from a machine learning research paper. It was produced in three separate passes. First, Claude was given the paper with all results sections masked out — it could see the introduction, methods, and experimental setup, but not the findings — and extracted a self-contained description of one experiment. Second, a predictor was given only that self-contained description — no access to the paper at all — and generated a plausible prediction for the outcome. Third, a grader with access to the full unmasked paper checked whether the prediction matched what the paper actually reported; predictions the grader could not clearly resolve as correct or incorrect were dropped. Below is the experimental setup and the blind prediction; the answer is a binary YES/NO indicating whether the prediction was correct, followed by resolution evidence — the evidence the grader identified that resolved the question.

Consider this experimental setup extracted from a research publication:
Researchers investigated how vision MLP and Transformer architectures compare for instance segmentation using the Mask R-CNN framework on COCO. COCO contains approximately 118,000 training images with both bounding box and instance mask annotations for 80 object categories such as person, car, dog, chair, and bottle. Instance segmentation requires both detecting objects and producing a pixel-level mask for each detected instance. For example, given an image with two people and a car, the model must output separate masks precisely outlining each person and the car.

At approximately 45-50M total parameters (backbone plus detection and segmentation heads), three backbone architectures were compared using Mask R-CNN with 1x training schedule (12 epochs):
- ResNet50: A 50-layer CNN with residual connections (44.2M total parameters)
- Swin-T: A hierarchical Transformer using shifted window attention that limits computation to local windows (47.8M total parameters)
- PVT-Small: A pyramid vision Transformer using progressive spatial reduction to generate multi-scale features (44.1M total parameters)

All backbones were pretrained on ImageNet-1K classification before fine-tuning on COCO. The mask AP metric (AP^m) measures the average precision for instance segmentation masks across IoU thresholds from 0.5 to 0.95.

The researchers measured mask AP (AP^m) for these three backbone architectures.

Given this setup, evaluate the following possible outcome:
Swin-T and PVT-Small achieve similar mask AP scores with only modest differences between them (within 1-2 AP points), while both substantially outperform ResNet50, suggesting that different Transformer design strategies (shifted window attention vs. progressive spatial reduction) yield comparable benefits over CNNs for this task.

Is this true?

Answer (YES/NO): YES